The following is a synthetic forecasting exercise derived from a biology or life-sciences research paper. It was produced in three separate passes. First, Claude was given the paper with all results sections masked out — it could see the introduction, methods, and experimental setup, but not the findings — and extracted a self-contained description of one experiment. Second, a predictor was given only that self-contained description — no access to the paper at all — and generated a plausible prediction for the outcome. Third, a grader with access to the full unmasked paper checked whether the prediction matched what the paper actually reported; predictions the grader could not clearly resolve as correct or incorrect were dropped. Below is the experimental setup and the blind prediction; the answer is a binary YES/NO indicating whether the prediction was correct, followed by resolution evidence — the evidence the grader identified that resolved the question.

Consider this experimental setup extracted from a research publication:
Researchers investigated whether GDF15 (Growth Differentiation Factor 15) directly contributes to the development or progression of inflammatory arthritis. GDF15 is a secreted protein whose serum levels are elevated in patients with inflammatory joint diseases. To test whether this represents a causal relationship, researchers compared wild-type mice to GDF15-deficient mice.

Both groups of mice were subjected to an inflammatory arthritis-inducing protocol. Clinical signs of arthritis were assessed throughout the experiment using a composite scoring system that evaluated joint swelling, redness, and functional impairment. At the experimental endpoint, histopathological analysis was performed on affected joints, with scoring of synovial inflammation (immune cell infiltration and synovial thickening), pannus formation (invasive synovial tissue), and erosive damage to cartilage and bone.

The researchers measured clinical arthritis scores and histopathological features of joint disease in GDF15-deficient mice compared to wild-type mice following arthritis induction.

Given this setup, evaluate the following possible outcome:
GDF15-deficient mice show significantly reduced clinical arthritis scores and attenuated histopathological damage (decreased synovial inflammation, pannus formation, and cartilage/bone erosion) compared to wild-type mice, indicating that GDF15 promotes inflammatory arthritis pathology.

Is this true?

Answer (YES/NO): NO